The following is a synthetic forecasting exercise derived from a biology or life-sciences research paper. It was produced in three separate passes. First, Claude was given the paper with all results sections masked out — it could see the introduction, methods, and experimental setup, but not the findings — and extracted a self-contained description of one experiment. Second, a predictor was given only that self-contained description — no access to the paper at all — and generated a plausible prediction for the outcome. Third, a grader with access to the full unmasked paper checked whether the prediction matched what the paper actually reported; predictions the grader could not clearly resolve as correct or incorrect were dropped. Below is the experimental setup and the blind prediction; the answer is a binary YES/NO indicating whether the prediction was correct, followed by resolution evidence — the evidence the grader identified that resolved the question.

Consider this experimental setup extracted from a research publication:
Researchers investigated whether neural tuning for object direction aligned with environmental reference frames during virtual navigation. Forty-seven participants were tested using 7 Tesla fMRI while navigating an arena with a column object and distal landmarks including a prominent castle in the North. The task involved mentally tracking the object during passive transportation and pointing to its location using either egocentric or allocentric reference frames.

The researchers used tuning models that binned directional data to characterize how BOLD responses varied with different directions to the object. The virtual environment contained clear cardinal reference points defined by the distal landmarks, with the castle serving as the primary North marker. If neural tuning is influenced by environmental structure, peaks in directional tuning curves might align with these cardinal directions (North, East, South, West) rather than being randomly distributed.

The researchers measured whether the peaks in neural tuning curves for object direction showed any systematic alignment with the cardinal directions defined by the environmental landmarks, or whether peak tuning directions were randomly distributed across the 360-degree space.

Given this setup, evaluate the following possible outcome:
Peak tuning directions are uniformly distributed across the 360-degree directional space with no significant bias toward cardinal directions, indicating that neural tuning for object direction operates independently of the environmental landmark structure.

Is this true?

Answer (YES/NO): NO